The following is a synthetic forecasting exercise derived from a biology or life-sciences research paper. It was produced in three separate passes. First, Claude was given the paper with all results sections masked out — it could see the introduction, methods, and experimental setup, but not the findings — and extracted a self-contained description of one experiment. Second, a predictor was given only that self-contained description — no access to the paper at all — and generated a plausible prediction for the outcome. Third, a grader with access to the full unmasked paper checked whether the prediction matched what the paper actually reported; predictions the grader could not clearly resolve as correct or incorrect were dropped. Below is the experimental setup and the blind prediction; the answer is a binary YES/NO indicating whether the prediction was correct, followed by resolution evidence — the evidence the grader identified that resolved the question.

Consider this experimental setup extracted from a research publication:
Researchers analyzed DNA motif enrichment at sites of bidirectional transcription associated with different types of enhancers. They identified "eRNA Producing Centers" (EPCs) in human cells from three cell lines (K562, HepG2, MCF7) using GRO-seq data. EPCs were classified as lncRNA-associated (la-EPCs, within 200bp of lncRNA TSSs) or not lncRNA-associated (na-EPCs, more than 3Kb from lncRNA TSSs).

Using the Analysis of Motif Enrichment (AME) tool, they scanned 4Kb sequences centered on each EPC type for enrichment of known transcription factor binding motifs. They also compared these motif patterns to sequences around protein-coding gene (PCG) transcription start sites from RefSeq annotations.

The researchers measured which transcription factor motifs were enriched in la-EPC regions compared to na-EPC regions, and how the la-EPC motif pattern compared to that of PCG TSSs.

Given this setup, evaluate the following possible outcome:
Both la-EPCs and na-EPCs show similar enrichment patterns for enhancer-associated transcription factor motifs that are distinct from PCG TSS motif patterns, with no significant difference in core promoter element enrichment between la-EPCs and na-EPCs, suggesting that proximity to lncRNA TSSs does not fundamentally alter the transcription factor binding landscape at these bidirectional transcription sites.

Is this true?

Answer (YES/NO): NO